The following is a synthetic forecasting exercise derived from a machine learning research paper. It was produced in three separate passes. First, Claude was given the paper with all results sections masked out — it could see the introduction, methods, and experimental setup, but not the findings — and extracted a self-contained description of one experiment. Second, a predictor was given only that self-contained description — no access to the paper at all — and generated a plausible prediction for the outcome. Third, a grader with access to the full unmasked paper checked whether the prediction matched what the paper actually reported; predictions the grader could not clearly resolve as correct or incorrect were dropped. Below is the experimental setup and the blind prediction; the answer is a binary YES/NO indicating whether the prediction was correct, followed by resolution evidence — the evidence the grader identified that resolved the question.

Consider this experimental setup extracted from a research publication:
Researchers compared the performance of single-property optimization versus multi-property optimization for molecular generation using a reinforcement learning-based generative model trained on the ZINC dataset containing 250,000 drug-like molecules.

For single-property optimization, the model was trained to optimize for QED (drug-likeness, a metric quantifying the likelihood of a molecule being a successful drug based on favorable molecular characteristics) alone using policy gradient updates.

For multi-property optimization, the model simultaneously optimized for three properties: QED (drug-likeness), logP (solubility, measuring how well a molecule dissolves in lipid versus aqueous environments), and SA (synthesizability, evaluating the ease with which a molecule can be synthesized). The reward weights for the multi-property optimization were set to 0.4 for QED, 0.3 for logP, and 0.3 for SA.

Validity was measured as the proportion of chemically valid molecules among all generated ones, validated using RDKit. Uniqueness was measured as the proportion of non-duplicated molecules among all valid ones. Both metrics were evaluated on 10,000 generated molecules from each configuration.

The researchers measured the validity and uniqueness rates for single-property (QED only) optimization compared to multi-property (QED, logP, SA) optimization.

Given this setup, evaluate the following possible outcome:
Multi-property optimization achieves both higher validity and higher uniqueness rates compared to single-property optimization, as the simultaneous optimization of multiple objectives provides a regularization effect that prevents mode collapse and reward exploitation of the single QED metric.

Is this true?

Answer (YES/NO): NO